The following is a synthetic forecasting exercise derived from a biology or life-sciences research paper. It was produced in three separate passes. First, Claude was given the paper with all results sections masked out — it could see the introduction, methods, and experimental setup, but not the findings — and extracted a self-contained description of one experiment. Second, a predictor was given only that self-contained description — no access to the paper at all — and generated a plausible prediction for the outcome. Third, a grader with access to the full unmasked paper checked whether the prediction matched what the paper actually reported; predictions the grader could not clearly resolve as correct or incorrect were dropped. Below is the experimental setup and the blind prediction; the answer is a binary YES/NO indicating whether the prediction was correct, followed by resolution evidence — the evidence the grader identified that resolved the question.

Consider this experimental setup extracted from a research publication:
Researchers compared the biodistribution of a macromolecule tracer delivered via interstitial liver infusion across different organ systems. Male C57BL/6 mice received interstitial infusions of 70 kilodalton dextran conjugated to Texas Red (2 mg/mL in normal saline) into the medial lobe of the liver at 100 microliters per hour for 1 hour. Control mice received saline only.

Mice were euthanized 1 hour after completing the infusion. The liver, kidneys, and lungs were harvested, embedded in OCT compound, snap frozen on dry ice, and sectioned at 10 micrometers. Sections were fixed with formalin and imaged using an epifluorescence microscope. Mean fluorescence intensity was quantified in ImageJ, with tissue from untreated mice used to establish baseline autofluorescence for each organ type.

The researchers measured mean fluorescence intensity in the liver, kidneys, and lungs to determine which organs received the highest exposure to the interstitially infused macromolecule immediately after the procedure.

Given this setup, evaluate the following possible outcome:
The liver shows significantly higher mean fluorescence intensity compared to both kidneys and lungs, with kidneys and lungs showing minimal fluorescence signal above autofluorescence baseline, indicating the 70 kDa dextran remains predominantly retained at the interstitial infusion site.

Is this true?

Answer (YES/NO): NO